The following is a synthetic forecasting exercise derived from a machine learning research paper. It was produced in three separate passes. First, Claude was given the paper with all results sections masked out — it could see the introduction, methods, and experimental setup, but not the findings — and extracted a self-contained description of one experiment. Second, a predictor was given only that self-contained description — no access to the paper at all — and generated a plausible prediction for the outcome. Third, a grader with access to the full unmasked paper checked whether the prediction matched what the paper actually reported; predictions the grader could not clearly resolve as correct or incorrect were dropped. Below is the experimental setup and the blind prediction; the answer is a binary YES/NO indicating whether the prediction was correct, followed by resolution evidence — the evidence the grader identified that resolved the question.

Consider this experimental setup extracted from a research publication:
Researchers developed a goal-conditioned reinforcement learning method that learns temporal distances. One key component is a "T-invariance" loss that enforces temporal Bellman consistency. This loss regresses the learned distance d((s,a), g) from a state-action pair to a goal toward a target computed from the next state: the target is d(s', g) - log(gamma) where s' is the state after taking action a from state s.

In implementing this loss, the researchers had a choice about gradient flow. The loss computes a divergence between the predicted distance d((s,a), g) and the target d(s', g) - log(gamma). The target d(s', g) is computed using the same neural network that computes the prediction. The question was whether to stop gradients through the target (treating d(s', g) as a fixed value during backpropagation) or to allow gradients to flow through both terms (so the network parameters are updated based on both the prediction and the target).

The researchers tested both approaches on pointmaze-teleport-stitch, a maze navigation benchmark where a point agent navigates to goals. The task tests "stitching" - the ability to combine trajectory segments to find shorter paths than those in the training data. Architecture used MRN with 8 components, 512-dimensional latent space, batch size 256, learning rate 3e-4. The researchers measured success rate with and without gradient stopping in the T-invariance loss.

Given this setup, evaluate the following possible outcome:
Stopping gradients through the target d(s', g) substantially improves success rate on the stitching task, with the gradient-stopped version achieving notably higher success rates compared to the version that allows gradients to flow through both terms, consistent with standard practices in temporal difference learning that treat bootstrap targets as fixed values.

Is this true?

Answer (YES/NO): YES